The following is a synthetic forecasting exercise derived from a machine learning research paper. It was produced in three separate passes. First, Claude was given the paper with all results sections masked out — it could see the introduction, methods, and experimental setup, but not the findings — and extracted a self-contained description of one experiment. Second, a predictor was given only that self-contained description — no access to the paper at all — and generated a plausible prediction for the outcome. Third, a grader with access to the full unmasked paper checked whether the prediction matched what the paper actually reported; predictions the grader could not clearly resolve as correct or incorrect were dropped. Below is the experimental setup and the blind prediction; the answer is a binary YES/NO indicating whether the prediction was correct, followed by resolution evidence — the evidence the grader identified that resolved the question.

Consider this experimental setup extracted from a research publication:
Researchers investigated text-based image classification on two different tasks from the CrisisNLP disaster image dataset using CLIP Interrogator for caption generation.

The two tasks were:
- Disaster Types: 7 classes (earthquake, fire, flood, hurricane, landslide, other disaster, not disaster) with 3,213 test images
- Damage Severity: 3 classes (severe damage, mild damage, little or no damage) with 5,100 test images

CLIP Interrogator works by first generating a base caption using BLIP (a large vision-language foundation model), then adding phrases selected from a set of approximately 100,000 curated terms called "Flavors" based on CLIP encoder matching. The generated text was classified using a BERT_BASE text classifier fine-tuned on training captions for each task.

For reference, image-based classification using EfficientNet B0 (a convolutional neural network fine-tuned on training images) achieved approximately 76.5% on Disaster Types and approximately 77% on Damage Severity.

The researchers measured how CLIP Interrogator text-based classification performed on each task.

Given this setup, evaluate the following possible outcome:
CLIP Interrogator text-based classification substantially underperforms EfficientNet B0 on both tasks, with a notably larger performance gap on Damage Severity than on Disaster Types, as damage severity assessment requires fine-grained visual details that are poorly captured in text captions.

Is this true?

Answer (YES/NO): NO